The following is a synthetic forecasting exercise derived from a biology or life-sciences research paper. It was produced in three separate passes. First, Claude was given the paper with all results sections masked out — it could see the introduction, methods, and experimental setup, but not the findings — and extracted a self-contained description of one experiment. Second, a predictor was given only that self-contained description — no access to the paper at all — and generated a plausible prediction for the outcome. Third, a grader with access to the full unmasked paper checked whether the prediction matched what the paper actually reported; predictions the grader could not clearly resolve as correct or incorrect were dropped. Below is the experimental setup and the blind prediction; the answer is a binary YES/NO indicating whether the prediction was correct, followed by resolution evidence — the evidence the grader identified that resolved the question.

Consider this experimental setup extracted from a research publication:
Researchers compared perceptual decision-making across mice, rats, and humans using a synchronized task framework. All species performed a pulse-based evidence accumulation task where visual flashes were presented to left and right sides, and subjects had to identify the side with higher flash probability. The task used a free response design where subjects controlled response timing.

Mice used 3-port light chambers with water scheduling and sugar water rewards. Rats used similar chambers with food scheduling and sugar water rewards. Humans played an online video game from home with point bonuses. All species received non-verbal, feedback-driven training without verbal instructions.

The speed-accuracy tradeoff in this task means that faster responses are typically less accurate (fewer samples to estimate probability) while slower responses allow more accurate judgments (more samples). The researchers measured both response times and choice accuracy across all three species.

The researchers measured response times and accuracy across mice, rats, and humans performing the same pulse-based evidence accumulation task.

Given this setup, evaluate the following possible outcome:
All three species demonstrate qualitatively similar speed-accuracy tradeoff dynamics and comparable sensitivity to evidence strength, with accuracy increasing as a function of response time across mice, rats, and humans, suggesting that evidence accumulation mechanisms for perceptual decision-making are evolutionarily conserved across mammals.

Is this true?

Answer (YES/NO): NO